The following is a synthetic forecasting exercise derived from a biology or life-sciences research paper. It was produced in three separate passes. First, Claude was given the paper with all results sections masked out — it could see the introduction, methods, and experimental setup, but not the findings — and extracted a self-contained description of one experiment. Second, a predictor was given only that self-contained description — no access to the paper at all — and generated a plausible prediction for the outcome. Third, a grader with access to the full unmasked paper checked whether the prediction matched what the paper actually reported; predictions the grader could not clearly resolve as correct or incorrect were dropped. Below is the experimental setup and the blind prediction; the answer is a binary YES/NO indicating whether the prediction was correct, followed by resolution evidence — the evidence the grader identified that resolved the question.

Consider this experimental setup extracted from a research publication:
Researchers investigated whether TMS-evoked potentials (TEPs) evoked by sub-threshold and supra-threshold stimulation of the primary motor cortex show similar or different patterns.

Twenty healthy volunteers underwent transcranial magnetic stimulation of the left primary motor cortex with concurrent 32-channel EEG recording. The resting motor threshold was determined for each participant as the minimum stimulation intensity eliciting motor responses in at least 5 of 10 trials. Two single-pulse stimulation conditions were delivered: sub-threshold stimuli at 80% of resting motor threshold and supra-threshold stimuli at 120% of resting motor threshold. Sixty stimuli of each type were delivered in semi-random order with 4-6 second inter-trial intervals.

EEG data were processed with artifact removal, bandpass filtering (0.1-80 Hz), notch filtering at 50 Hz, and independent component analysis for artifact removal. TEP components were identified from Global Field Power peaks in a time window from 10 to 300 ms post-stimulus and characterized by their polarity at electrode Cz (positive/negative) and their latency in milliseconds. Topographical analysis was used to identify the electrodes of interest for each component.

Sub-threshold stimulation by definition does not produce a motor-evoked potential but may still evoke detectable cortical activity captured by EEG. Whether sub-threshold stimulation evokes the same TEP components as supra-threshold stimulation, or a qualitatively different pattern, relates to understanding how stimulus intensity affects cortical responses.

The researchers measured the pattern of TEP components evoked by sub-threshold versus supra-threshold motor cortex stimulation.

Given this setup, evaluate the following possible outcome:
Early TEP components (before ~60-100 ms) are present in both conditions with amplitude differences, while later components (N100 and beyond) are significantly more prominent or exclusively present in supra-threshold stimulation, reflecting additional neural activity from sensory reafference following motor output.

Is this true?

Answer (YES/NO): NO